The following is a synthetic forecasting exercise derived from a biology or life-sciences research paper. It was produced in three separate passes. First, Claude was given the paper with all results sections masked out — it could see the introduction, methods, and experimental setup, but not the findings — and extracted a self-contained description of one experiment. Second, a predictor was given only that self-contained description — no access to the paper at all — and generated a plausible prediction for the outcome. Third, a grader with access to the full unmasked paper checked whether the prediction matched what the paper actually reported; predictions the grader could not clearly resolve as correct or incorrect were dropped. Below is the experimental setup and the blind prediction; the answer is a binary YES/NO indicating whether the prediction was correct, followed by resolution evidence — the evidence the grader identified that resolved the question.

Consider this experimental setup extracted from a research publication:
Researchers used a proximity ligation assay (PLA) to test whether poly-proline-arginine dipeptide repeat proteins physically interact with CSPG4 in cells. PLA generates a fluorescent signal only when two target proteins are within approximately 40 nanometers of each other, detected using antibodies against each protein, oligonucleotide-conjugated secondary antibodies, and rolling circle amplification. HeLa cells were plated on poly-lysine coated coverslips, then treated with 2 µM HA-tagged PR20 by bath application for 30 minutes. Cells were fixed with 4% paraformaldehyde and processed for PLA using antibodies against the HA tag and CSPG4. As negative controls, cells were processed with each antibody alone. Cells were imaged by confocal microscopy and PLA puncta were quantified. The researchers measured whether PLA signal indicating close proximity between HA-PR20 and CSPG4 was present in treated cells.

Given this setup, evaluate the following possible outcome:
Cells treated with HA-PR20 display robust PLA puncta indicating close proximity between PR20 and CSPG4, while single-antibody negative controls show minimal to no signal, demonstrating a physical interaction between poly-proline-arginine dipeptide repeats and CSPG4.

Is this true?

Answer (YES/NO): YES